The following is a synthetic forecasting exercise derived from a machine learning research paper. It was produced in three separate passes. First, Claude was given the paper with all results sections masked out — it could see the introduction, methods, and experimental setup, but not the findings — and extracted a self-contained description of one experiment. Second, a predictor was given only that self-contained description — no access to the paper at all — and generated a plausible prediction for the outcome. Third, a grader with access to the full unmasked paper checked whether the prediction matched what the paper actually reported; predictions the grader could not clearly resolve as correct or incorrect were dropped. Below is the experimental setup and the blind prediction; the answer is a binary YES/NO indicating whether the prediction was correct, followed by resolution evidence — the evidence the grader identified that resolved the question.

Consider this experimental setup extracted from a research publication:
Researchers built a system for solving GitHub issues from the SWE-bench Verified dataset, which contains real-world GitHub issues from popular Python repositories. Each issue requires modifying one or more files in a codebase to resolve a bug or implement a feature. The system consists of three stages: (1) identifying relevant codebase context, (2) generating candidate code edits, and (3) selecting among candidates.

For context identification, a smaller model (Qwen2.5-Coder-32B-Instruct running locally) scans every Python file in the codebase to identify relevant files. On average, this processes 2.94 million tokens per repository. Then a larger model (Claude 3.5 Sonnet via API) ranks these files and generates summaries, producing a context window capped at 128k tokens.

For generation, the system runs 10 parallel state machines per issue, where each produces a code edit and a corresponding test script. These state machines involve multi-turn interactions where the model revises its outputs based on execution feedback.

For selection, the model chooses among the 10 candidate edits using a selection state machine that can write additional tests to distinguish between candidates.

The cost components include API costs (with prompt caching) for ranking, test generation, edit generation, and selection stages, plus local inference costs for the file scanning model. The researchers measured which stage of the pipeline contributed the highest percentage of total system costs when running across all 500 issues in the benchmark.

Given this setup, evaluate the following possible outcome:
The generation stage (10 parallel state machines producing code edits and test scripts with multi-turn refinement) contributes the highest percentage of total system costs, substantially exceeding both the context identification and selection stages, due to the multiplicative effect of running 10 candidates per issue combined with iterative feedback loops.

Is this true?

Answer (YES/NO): YES